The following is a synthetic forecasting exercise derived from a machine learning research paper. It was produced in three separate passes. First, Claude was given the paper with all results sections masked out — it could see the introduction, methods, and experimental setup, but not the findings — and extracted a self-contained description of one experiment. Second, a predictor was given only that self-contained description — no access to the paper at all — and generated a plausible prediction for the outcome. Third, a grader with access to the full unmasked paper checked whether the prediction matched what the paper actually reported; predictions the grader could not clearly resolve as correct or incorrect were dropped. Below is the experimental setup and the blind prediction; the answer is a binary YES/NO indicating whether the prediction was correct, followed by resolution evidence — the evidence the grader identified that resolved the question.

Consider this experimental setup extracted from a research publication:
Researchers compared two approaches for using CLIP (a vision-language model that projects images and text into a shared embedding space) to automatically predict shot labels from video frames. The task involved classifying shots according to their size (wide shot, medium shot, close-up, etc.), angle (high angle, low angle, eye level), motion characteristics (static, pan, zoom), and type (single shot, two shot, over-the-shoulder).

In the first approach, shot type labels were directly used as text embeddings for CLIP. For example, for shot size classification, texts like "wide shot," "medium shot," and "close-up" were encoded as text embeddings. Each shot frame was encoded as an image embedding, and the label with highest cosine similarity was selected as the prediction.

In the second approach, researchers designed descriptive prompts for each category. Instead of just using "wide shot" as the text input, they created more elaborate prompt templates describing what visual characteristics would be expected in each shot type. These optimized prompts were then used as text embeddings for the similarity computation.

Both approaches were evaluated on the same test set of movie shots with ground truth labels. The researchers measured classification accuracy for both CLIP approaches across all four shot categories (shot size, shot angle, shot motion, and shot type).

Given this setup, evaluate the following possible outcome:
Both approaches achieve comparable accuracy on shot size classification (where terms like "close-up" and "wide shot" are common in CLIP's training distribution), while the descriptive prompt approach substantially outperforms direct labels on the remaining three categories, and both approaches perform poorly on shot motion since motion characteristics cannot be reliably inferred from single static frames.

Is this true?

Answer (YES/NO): NO